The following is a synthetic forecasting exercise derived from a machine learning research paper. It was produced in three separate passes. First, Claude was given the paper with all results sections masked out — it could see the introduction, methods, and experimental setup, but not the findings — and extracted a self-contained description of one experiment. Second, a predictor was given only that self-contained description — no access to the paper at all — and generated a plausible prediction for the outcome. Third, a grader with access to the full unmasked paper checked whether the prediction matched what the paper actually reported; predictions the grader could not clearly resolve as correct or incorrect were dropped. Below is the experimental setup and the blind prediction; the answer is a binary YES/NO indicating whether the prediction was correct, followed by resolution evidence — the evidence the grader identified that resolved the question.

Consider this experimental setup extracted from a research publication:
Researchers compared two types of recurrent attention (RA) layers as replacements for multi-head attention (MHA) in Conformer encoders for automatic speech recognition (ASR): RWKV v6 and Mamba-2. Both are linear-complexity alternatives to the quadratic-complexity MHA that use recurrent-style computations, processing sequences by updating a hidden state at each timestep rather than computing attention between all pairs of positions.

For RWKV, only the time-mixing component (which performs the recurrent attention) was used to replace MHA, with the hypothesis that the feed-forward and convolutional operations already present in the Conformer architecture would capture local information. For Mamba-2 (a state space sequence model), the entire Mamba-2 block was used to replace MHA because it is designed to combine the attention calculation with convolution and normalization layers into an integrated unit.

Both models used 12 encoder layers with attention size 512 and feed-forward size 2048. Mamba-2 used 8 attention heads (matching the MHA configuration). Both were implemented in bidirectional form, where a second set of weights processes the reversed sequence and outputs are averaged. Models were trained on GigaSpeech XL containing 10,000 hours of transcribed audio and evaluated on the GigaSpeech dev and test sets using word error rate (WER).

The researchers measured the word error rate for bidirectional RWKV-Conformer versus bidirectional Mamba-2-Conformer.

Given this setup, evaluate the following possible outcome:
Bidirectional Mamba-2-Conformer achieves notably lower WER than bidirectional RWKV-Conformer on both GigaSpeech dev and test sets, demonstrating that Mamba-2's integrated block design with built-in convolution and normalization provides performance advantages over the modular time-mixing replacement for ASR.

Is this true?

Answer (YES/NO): NO